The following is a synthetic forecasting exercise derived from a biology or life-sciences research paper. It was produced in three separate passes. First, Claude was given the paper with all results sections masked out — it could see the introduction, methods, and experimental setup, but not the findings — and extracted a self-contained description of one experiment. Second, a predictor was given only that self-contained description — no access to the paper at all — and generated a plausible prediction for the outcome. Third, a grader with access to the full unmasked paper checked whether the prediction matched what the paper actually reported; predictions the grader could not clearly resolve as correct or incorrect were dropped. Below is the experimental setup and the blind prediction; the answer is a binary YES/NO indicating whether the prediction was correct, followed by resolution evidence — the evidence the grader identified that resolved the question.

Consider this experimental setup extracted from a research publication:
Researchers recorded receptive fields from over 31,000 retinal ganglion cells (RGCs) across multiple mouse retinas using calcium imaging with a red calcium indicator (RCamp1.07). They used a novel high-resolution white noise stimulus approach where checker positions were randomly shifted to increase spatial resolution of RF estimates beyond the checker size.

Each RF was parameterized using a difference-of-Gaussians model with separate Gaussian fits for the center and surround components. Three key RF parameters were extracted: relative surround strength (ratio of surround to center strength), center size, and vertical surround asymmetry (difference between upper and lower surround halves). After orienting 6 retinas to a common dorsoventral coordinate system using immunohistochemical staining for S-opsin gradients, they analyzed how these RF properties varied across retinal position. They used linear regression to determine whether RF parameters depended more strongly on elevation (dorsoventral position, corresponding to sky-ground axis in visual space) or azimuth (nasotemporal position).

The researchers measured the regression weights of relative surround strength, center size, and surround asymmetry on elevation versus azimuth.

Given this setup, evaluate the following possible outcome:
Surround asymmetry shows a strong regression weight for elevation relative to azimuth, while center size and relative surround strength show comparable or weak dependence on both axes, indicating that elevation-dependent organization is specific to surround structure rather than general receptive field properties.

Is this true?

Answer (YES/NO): NO